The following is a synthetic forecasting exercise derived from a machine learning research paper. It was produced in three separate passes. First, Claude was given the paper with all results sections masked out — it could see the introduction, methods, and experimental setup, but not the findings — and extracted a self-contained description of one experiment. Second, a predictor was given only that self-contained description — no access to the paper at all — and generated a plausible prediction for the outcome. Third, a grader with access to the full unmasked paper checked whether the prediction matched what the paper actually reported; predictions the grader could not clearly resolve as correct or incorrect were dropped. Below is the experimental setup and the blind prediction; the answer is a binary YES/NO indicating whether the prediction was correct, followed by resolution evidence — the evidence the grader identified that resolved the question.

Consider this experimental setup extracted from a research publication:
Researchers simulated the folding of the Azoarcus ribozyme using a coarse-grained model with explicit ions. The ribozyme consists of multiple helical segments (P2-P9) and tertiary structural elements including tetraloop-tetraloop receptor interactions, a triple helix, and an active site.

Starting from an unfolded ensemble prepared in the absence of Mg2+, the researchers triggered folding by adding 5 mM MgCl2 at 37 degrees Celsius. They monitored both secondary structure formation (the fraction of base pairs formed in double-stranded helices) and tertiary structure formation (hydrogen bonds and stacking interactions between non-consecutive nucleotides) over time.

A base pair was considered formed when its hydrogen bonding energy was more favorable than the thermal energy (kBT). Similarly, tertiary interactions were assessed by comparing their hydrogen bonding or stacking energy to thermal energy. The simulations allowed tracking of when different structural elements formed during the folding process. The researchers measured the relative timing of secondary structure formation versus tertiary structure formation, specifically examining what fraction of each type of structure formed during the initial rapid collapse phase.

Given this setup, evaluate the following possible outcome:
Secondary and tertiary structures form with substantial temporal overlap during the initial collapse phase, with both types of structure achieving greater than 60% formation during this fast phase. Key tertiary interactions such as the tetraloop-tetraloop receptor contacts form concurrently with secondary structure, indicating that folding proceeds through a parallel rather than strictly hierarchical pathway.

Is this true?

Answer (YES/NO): NO